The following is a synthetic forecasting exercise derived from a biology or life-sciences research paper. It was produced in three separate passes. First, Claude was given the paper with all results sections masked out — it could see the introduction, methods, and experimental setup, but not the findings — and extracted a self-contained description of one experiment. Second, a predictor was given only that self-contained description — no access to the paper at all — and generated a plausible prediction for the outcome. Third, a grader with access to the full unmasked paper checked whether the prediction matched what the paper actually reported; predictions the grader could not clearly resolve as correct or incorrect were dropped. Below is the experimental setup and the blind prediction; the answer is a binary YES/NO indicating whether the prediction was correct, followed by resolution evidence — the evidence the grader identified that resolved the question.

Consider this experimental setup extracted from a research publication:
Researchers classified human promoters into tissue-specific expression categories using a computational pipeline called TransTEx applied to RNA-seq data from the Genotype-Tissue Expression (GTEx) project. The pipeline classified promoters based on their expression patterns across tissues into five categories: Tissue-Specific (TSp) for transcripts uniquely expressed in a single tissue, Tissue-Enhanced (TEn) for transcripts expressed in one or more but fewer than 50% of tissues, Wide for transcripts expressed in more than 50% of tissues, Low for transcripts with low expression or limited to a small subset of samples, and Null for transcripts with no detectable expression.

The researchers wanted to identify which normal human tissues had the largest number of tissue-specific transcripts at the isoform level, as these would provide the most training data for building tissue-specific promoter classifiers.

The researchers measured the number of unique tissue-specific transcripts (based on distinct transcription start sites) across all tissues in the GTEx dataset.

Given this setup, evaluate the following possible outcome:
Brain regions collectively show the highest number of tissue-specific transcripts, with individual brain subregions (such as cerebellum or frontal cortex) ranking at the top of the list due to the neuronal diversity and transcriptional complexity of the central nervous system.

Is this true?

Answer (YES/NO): NO